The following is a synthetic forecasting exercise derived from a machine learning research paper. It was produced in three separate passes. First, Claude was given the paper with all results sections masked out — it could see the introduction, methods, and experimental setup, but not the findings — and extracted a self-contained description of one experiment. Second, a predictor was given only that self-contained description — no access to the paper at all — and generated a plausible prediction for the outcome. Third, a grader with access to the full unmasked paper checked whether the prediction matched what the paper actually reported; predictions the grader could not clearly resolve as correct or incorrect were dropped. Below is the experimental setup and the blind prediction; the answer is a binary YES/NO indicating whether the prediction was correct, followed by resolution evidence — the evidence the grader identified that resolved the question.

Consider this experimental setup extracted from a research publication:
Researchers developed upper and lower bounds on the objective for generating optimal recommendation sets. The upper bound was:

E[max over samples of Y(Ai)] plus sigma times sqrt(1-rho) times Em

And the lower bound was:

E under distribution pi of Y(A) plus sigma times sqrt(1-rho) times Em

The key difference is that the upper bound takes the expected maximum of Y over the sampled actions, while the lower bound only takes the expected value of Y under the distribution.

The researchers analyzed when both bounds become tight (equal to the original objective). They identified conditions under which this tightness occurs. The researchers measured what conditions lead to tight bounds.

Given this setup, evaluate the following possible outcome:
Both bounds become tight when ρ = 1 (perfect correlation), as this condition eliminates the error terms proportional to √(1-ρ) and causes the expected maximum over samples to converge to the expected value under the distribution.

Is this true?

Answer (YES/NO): NO